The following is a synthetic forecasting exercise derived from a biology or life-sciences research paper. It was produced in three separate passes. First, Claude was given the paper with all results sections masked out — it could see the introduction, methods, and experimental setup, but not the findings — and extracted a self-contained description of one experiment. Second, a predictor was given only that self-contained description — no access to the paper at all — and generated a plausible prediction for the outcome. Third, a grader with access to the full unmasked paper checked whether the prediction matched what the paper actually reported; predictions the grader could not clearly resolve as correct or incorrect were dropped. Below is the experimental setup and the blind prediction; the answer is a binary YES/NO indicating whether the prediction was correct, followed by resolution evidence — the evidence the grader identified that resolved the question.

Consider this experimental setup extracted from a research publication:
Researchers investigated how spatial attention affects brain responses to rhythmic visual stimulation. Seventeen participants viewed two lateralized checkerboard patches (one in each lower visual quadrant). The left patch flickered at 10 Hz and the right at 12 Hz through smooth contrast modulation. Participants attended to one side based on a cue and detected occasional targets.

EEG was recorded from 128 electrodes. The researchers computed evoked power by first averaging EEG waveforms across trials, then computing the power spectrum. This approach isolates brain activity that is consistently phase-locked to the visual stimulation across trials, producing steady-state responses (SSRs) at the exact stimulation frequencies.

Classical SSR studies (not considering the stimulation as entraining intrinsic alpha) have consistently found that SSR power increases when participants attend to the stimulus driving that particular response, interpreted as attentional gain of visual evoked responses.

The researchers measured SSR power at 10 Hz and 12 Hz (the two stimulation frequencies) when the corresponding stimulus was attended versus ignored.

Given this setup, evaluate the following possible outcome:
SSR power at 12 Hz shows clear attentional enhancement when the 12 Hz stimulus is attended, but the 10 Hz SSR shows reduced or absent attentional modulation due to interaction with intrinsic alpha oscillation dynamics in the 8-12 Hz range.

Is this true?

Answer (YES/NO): NO